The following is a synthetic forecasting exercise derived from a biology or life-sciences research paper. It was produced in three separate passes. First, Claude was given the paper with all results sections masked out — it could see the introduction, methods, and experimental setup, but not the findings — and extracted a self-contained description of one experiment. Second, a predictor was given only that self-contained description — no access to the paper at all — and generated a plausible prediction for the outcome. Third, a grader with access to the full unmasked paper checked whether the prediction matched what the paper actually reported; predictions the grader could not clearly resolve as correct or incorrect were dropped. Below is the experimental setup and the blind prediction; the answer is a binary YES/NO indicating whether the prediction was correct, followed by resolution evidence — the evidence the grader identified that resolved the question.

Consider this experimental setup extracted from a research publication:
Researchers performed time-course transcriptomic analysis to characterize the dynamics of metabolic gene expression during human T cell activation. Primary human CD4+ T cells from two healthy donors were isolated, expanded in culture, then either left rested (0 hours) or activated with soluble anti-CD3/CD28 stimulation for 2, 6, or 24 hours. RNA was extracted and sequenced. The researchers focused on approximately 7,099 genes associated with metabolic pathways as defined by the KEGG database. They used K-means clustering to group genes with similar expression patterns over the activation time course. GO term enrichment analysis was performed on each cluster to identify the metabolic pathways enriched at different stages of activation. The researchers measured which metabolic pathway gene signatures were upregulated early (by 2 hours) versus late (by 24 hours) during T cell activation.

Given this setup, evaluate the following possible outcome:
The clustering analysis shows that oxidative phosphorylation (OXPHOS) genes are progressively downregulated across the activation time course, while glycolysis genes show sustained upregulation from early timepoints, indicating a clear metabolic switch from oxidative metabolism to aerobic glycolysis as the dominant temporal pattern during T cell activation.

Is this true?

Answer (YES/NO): NO